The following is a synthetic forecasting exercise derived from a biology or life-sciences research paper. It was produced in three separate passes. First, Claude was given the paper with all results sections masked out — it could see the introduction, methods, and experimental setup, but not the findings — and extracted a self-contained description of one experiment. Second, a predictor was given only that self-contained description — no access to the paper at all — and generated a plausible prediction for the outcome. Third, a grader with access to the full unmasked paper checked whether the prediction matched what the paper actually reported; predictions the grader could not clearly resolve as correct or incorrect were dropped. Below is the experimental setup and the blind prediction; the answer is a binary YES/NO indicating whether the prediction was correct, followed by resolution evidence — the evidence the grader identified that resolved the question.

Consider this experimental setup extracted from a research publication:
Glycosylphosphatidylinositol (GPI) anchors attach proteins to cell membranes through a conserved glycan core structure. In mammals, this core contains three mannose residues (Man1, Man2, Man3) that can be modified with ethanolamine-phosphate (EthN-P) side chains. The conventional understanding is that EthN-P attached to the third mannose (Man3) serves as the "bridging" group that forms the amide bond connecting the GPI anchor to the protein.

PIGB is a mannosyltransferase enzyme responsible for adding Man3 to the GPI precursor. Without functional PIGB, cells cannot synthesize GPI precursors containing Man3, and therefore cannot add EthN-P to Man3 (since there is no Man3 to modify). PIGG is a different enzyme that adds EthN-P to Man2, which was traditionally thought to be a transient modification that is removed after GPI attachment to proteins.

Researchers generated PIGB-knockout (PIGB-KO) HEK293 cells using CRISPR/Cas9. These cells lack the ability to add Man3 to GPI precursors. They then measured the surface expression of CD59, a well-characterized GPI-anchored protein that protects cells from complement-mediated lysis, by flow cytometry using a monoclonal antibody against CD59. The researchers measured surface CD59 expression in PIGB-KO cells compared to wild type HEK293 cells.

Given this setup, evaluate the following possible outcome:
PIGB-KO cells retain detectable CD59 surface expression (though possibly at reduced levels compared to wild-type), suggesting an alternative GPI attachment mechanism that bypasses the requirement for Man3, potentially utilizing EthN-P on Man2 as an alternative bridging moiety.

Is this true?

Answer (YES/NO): YES